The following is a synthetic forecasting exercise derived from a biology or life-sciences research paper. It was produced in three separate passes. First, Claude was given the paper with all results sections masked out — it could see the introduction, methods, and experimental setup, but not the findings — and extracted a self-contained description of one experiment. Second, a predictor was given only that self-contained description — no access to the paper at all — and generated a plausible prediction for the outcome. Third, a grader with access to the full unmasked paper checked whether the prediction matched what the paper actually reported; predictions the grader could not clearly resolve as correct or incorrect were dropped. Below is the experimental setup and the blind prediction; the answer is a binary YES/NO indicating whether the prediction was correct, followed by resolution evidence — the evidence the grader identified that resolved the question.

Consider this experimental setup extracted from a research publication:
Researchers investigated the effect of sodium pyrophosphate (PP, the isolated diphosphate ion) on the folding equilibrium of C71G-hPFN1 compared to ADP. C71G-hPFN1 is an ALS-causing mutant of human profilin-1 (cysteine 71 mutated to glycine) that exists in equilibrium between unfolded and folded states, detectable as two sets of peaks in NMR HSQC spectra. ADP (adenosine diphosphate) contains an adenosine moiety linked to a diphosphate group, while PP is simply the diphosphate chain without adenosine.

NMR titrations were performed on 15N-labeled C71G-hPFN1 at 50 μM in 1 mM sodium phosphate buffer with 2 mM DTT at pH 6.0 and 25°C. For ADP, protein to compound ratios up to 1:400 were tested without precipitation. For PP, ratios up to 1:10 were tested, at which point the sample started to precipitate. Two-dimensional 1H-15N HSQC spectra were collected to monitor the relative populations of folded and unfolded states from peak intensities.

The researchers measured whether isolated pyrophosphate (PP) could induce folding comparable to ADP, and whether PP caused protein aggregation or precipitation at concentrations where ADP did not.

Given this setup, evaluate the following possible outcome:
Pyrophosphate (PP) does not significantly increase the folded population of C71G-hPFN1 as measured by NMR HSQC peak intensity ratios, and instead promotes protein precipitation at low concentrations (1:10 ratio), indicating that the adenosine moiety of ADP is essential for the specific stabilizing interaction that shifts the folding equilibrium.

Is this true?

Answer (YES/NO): NO